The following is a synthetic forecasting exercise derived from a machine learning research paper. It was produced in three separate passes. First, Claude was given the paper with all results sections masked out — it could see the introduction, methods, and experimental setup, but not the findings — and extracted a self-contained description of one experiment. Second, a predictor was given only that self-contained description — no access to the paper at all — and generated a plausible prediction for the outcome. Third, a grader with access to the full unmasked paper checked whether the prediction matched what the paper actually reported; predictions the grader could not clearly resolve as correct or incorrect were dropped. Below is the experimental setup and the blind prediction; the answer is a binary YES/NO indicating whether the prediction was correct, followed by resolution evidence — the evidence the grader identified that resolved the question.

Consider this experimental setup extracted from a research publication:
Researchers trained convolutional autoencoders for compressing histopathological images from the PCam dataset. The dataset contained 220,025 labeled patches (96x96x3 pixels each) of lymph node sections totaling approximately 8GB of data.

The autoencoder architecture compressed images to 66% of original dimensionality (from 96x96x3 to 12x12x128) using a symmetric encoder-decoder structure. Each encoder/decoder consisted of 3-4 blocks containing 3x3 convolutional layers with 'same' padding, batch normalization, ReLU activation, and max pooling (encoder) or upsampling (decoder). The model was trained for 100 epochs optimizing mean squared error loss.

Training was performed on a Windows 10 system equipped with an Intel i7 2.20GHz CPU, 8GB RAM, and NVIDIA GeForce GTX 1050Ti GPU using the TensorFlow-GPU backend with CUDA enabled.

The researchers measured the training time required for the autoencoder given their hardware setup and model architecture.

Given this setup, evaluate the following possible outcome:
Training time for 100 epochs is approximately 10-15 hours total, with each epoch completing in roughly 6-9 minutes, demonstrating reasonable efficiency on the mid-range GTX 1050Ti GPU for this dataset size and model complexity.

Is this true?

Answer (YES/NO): NO